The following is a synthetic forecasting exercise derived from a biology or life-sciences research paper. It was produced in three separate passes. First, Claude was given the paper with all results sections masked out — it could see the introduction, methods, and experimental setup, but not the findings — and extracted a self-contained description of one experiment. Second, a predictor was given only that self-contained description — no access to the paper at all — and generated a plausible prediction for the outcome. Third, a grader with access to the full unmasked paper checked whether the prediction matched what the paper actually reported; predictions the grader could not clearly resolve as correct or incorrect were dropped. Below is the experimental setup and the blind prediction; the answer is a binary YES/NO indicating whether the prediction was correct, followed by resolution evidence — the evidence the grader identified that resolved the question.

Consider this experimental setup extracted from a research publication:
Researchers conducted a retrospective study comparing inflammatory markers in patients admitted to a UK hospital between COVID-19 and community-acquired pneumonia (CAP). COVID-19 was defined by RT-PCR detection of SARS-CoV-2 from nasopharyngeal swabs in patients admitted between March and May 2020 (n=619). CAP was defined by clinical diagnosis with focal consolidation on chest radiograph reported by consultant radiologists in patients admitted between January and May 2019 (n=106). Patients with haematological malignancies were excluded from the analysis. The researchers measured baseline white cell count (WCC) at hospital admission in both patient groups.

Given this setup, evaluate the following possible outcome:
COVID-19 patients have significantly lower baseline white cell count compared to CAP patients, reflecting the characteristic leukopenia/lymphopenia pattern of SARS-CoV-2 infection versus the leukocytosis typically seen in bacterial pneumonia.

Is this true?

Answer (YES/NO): NO